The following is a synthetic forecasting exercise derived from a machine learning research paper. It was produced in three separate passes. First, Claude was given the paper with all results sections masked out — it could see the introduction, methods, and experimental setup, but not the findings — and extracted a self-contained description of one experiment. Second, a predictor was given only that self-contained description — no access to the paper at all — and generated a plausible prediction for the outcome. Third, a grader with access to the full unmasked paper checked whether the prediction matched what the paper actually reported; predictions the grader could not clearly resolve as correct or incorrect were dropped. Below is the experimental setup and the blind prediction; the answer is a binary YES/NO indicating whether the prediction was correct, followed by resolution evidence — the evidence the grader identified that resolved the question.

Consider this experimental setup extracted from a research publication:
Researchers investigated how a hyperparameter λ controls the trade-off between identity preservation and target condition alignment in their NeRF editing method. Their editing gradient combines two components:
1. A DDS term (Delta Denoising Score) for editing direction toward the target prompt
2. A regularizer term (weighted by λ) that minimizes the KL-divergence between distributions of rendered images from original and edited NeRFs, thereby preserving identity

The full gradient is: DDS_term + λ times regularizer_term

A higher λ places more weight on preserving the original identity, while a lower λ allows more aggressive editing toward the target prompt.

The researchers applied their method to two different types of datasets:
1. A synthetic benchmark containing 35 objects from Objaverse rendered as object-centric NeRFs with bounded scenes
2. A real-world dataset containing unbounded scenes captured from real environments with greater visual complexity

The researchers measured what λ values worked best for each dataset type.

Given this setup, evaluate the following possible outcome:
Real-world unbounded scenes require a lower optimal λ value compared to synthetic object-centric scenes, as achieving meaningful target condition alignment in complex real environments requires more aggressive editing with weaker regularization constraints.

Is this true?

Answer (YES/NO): YES